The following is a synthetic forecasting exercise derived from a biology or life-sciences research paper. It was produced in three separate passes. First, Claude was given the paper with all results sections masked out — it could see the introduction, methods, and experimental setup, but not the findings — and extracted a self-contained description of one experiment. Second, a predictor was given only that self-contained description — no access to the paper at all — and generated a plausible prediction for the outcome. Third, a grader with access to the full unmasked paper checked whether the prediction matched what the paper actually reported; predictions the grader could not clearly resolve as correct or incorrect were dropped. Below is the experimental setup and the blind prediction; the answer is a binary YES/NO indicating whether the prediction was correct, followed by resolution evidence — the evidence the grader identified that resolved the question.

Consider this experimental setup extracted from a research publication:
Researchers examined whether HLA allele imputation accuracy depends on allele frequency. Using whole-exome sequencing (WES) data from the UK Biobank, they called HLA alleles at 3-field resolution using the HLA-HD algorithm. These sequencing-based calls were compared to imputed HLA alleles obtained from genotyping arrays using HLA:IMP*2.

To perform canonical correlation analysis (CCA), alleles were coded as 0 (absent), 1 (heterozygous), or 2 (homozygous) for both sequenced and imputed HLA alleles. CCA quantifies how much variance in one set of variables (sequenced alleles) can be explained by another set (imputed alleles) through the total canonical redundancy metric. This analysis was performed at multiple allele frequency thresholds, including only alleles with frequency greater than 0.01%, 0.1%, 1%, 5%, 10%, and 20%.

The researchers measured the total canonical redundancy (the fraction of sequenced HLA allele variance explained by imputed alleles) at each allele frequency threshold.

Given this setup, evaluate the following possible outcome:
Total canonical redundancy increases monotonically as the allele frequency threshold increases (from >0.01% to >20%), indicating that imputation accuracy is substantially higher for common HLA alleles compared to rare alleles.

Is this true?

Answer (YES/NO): YES